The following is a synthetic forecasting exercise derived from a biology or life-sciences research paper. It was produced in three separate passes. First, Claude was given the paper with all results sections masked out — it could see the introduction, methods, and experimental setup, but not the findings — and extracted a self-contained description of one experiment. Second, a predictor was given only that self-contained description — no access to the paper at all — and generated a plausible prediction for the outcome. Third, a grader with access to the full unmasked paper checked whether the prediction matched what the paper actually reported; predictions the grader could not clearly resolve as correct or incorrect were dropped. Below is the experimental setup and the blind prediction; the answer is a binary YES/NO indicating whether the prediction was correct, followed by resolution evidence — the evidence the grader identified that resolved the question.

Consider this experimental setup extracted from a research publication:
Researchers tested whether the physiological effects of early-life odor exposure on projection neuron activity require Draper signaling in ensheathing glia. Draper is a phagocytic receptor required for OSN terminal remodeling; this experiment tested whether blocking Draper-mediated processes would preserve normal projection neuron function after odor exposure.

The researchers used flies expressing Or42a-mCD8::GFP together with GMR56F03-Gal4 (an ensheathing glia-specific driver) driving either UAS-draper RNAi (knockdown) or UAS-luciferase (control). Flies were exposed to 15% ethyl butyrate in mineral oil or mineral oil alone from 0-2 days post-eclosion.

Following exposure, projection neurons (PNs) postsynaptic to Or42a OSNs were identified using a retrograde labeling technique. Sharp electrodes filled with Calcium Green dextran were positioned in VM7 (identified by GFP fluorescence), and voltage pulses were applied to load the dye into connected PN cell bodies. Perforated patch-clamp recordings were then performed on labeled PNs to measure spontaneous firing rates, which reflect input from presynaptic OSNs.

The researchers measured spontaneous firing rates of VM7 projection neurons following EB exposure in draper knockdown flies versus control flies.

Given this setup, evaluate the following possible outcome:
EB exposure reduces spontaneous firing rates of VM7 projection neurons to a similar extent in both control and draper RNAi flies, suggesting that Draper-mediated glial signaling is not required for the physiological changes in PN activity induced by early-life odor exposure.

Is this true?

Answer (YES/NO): NO